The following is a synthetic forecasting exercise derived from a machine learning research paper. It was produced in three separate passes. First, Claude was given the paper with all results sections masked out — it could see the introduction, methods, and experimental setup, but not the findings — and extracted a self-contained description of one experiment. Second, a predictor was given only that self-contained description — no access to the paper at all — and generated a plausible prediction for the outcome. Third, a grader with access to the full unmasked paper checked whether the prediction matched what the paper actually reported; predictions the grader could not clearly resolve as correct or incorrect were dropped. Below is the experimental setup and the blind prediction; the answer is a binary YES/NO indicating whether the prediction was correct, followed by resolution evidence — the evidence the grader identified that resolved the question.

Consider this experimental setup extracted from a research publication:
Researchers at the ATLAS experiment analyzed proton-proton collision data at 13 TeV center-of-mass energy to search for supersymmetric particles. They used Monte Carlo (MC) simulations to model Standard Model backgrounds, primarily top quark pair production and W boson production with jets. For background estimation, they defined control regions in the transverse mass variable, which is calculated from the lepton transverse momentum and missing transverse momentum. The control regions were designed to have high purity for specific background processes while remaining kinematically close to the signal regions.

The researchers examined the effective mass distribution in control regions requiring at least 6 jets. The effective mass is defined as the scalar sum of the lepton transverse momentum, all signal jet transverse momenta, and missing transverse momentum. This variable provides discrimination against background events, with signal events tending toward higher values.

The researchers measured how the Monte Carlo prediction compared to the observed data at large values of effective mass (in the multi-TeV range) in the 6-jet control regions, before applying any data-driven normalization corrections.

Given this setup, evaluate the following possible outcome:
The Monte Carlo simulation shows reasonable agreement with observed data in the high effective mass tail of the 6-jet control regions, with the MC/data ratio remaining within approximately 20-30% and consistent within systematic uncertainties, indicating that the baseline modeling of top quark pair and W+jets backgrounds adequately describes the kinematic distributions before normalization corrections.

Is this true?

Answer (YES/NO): NO